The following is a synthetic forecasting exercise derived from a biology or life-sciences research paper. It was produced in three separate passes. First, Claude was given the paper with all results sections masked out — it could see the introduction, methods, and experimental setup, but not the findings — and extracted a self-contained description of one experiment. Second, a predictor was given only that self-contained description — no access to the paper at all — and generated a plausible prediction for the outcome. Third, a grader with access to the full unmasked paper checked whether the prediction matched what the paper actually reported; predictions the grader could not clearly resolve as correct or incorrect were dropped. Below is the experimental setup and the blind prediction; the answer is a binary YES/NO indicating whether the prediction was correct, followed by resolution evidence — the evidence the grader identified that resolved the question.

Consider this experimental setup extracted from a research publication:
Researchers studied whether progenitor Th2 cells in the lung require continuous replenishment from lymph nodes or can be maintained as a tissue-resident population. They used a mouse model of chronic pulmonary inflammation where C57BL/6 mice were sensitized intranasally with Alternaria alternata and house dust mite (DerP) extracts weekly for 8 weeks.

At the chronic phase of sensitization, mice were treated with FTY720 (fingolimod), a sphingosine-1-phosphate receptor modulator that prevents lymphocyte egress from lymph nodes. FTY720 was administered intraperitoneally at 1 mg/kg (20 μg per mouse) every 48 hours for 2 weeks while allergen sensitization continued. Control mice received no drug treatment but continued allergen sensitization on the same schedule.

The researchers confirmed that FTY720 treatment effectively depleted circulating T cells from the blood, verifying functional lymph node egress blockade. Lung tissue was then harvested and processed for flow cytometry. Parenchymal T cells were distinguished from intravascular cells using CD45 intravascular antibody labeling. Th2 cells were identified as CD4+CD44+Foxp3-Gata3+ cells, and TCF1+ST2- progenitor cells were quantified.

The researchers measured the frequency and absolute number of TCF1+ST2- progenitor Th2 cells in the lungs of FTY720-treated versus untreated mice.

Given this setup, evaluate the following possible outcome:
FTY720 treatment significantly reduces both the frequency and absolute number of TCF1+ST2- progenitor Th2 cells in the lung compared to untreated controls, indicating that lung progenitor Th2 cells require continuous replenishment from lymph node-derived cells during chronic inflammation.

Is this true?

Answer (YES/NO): NO